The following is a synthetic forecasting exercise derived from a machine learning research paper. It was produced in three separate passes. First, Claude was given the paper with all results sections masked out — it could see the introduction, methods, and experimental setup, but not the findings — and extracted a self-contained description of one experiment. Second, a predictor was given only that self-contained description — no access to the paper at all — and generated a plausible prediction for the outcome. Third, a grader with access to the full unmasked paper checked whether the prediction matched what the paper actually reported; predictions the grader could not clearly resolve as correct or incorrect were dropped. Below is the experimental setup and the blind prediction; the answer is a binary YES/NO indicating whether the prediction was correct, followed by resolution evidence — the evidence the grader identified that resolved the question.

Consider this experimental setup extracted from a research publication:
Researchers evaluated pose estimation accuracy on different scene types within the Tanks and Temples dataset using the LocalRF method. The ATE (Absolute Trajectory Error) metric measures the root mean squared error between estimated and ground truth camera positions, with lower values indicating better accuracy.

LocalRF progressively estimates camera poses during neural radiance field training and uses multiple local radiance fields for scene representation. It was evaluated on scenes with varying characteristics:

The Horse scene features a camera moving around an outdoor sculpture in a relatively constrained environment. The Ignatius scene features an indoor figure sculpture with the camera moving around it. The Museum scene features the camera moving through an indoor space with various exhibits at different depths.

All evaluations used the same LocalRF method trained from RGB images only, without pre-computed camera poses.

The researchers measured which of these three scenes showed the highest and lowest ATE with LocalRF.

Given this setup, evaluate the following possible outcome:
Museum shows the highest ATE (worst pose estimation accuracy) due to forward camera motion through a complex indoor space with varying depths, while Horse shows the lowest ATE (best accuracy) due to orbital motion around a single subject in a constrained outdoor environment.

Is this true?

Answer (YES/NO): NO